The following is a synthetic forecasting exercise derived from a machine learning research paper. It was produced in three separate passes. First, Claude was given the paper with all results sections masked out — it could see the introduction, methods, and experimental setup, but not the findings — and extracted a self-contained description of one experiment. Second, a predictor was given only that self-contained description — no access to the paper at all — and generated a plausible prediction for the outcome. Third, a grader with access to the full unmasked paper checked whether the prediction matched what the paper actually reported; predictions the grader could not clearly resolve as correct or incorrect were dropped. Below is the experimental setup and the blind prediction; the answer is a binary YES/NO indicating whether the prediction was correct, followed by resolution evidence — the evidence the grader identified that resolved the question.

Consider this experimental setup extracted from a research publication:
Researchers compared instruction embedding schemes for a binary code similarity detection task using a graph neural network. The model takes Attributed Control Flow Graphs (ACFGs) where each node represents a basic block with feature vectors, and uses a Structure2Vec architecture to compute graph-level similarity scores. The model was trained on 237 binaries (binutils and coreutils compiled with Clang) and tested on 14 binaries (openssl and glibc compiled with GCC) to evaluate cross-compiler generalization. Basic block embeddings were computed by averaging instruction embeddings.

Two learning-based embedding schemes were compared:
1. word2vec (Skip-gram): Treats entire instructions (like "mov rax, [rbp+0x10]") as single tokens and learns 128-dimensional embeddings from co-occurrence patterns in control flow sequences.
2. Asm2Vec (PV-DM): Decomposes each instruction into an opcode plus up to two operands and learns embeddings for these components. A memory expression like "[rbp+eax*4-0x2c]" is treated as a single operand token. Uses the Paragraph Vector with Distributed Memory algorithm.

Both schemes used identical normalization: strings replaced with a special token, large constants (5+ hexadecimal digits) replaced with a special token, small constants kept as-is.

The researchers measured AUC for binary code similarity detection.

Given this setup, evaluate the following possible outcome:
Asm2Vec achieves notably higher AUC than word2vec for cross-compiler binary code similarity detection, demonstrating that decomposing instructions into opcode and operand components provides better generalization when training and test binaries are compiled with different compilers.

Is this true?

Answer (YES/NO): NO